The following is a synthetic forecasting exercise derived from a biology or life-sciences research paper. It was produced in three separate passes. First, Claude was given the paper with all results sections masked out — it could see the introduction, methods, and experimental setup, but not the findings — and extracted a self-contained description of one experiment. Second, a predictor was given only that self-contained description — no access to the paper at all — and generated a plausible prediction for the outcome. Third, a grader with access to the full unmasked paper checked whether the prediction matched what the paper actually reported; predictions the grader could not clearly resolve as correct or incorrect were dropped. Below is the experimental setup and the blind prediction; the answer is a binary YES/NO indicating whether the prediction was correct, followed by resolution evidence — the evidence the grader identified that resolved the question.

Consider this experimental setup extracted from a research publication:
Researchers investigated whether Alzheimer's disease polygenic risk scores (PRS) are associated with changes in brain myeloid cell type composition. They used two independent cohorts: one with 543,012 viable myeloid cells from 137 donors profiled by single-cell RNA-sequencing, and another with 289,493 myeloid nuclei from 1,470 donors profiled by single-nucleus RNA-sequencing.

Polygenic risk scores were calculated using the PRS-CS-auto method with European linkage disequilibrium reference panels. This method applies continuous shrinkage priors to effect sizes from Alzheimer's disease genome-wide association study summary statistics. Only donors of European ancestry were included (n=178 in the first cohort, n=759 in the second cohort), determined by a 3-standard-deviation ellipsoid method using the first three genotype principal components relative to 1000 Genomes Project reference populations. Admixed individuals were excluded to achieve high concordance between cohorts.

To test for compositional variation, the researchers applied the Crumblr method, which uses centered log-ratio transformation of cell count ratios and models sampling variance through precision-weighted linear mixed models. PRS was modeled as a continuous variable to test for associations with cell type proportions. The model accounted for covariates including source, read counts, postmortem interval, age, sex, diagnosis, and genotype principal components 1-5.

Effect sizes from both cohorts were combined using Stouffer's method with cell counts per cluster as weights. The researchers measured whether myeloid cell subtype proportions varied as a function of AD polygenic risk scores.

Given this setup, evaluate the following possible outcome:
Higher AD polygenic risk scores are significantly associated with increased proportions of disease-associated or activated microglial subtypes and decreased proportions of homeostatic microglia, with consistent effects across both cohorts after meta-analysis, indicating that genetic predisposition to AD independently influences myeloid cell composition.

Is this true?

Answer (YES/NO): NO